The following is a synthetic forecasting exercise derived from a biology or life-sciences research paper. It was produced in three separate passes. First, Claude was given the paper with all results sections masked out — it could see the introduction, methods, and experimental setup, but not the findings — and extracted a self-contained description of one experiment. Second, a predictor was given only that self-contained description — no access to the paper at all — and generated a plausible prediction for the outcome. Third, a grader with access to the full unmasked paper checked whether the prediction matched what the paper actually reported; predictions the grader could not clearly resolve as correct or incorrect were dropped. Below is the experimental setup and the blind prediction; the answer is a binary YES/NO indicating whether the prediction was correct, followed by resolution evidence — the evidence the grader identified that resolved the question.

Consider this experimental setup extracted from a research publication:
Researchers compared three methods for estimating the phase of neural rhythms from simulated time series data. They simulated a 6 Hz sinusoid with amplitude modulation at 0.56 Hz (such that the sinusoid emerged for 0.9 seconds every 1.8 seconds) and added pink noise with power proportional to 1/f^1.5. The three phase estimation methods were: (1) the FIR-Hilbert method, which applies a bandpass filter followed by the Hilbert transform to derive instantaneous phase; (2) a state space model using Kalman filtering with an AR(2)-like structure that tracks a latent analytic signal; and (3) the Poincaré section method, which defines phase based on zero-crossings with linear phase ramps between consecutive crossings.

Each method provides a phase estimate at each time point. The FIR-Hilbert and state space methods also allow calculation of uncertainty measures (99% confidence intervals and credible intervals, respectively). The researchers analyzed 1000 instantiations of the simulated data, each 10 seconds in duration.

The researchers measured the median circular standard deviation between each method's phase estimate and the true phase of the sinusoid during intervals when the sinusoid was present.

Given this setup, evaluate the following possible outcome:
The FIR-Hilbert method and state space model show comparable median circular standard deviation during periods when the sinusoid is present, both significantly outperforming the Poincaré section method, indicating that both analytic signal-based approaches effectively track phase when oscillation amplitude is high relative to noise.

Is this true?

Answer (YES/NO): YES